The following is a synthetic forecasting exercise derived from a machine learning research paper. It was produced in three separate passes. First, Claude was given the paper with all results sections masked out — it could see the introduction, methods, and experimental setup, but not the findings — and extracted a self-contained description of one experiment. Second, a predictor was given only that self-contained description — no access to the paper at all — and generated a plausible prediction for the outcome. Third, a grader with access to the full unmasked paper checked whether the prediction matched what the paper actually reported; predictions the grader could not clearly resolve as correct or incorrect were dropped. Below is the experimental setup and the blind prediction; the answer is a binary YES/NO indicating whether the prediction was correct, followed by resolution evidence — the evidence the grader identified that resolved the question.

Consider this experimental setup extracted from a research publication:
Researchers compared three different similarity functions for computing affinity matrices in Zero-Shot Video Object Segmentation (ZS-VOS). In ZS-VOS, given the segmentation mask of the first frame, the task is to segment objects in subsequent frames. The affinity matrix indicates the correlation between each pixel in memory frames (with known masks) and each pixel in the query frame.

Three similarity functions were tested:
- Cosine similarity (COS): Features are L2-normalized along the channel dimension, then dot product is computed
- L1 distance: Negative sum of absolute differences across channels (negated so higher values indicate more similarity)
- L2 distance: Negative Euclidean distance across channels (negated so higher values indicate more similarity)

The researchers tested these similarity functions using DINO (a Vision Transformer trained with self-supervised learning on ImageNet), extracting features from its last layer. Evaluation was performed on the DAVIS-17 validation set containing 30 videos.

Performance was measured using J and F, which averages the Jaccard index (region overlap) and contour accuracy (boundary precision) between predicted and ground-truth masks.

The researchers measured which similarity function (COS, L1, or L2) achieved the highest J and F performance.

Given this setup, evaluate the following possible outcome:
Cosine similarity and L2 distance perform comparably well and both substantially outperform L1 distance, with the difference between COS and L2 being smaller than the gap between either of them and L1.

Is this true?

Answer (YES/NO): YES